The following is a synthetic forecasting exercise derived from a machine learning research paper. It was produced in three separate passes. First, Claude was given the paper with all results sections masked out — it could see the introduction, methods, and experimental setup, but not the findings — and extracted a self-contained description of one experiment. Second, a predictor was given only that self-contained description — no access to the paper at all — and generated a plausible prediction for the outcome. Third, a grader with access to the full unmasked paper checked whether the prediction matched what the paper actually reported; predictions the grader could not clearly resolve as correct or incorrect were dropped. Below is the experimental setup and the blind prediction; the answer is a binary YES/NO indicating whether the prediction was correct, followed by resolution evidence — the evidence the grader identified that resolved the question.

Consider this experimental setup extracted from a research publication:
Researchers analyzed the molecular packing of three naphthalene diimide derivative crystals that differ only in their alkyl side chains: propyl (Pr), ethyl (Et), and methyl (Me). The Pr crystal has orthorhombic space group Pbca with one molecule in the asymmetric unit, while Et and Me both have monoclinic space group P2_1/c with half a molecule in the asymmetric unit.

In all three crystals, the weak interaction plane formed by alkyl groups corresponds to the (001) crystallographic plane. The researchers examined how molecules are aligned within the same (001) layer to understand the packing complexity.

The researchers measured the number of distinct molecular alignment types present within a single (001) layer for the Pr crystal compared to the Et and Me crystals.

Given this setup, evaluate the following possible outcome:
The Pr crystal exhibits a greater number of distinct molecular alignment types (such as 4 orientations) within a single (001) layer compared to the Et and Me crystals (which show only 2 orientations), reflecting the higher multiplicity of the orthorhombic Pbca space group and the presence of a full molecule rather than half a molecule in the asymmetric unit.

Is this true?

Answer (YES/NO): NO